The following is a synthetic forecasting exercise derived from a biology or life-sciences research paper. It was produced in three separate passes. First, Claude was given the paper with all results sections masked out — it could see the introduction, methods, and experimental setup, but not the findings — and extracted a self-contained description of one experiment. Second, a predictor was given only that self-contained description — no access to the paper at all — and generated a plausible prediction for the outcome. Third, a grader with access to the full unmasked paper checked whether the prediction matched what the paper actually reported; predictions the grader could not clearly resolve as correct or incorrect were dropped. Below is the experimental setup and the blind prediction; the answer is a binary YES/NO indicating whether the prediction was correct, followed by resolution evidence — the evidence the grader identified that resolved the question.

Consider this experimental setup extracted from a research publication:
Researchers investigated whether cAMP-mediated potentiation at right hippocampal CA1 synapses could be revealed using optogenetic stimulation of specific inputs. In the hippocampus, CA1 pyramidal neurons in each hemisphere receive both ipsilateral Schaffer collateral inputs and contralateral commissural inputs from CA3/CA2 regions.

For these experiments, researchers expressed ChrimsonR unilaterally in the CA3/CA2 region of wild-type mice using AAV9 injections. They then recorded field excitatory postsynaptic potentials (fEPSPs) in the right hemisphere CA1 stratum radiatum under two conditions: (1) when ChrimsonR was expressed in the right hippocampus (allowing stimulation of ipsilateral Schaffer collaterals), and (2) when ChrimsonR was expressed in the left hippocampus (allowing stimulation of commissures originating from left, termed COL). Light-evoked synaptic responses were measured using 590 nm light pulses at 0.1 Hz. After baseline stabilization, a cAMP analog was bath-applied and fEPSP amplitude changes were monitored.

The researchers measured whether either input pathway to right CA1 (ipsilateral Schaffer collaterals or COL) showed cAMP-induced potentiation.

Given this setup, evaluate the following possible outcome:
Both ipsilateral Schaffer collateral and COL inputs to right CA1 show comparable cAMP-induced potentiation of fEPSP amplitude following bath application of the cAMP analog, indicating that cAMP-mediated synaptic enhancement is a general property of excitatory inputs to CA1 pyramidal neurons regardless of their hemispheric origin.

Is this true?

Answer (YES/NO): NO